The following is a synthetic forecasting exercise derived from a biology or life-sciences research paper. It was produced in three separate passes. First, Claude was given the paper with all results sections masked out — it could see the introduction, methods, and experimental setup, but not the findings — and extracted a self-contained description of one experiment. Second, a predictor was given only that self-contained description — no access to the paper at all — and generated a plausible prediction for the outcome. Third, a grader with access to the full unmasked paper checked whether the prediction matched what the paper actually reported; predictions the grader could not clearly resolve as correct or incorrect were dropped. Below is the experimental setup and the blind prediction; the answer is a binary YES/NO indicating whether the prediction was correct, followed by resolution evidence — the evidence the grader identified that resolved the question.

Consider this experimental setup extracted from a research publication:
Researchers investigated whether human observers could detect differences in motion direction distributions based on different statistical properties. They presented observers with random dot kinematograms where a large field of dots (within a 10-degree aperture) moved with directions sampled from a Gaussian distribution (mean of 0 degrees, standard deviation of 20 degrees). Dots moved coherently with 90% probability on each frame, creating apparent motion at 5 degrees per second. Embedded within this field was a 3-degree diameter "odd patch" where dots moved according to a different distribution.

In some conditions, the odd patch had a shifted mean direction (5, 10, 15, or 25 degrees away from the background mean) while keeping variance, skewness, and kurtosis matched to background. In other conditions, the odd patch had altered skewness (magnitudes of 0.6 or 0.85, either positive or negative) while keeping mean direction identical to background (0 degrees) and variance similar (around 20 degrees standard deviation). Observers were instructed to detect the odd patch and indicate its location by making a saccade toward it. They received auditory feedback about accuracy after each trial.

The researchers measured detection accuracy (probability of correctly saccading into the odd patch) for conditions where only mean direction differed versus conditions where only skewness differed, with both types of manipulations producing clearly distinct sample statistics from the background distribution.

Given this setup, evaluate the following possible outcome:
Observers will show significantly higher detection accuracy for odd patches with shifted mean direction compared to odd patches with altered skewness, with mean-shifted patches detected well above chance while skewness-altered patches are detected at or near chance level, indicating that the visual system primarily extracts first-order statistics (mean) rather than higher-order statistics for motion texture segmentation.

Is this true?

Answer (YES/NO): YES